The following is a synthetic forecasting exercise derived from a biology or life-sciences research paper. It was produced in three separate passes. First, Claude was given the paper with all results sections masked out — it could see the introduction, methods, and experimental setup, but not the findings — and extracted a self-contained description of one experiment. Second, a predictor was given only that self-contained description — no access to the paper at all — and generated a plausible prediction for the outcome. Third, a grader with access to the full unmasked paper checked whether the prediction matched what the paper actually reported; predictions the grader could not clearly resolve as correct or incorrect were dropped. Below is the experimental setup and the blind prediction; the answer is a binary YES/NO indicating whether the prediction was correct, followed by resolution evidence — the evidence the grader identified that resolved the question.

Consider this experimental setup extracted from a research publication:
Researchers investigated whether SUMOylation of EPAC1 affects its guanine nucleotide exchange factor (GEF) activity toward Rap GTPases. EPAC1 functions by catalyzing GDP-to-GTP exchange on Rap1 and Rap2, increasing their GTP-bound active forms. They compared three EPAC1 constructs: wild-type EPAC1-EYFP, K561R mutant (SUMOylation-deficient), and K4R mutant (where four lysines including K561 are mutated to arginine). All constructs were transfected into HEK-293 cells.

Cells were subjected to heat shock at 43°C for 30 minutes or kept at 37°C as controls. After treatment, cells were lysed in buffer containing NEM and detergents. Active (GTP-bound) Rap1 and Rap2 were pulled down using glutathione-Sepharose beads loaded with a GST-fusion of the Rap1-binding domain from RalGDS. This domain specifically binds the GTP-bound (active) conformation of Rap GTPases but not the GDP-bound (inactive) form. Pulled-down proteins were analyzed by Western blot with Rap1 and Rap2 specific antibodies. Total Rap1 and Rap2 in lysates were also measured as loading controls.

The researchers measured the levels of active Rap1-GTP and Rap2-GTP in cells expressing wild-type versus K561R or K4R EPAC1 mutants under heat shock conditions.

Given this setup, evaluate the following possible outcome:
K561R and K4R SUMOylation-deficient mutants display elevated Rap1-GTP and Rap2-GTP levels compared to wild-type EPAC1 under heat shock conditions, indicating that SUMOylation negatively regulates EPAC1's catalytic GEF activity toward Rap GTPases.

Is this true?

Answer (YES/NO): NO